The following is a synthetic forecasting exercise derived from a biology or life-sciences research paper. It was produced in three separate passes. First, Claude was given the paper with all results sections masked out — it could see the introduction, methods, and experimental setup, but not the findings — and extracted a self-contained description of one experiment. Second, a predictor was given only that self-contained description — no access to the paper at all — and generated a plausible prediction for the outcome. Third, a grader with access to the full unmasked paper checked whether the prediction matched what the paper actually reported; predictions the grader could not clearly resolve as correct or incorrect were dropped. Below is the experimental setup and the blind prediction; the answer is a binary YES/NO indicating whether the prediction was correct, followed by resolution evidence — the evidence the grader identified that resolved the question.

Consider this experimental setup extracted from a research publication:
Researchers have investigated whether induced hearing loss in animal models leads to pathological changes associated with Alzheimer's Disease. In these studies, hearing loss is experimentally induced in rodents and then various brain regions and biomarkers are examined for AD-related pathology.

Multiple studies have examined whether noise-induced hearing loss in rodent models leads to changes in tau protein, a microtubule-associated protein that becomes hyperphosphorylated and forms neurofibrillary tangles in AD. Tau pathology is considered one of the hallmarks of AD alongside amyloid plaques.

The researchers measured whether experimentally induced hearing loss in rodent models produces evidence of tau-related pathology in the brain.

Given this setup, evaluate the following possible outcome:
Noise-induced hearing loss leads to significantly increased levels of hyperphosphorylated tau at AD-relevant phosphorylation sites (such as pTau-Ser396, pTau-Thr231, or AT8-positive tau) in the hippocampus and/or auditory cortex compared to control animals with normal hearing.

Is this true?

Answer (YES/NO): YES